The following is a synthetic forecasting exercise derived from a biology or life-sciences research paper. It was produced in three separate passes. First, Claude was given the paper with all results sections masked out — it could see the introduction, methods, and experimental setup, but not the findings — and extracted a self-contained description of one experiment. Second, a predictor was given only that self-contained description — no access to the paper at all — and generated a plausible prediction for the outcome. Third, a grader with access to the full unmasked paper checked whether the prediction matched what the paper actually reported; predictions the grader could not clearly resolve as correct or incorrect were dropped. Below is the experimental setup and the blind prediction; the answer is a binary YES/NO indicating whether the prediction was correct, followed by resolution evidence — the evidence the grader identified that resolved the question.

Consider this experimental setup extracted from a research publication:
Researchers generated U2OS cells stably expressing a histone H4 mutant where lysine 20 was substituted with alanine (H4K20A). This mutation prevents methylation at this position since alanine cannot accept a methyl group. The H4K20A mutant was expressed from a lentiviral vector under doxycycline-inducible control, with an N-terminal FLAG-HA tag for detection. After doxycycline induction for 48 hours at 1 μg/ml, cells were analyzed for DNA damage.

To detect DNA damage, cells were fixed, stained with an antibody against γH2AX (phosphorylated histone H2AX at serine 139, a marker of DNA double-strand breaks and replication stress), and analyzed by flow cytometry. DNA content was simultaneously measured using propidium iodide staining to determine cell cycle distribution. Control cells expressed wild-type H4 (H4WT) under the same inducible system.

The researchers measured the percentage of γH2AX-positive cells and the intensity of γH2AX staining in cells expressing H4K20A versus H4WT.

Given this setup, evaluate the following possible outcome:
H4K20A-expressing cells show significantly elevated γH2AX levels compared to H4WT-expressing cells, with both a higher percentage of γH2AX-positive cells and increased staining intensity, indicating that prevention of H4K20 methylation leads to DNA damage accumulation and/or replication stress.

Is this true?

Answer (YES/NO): YES